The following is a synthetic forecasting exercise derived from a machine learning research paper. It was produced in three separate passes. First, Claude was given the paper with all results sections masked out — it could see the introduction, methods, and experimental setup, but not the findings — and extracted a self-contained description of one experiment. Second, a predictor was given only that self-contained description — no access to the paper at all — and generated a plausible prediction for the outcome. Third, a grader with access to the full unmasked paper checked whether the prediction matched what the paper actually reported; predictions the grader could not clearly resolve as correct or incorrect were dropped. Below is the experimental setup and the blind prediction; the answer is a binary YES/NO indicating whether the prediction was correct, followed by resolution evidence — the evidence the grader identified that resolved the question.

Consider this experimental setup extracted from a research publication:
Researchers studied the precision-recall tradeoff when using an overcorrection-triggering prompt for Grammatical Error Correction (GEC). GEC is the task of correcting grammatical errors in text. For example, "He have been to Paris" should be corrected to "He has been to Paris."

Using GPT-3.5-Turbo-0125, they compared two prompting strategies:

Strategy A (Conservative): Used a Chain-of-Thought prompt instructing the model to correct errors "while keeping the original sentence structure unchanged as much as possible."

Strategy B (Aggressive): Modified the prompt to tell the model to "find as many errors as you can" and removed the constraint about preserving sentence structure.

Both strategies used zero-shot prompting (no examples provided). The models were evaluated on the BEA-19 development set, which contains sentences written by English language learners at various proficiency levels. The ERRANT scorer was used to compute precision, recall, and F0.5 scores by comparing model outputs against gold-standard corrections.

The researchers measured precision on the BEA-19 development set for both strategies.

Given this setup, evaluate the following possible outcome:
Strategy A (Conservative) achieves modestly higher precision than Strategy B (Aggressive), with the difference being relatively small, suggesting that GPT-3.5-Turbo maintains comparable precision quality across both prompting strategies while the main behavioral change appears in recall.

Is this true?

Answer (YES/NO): NO